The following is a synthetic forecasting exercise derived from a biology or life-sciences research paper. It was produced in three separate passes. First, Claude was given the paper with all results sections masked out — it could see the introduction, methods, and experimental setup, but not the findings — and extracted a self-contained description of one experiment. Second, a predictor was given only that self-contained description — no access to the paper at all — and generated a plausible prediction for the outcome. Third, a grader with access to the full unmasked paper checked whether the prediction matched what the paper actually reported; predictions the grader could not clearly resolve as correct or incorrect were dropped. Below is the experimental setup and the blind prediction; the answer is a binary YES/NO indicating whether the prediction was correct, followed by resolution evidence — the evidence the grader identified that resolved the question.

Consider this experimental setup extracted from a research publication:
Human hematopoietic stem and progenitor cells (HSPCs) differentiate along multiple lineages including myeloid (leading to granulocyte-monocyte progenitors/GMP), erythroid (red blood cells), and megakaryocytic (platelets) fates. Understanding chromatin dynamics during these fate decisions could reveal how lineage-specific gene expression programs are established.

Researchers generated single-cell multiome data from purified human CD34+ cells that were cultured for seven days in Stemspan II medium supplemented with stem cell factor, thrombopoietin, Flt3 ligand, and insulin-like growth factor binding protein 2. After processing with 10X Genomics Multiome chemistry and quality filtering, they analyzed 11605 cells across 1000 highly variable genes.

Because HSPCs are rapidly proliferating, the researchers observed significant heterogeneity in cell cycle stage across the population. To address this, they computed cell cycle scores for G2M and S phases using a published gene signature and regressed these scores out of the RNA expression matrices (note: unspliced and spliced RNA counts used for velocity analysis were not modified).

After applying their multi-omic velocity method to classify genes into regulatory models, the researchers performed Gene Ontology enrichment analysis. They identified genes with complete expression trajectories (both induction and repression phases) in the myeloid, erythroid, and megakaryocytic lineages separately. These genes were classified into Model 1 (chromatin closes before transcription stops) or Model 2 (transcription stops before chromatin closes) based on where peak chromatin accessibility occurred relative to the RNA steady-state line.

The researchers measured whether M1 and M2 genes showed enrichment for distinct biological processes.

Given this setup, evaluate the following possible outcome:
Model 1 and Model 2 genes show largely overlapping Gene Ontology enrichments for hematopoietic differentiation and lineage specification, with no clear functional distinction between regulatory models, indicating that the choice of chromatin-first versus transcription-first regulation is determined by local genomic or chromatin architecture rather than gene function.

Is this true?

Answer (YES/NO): NO